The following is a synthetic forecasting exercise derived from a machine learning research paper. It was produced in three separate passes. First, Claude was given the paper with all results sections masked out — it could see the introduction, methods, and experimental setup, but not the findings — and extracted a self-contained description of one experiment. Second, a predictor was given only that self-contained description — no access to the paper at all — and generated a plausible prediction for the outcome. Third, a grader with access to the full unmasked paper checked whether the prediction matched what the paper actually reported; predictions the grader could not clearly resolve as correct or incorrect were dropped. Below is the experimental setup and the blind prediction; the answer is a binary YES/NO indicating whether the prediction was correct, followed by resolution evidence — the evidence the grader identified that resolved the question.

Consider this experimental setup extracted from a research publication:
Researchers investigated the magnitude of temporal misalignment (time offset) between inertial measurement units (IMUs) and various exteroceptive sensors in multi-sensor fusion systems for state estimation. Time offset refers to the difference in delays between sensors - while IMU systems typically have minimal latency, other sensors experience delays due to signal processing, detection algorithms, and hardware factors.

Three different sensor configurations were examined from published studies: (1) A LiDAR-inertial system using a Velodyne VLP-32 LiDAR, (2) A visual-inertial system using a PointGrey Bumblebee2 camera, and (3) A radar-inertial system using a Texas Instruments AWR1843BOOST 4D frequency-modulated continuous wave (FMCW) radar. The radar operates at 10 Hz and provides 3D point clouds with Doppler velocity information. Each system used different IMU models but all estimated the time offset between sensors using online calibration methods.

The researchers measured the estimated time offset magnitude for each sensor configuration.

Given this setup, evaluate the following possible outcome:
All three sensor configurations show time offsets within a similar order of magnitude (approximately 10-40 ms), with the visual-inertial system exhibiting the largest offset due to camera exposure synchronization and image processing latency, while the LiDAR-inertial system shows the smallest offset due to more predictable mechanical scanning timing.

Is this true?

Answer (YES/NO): NO